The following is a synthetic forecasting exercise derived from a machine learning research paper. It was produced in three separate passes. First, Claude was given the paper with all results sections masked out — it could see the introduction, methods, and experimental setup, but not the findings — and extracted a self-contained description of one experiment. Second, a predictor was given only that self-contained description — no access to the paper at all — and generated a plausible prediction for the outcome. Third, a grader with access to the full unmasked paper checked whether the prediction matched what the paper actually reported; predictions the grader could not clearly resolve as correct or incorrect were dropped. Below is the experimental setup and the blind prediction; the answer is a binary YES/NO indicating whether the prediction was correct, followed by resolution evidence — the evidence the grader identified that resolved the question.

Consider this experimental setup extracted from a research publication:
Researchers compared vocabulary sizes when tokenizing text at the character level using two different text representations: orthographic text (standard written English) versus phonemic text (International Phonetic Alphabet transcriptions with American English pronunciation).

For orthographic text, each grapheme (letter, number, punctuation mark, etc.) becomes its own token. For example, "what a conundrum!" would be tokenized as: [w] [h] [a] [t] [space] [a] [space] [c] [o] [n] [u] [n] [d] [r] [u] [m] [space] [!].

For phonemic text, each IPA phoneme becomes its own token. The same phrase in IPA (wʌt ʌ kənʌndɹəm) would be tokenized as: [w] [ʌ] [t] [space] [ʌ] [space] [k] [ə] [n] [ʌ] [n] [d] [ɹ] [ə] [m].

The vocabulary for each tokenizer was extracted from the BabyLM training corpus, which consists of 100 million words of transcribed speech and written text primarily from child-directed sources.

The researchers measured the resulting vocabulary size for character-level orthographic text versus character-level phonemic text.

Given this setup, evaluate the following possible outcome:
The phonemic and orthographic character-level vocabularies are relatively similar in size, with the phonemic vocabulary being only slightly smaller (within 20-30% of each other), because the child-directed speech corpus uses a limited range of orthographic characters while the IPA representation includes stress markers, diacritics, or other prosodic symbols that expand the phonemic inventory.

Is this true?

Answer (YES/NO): NO